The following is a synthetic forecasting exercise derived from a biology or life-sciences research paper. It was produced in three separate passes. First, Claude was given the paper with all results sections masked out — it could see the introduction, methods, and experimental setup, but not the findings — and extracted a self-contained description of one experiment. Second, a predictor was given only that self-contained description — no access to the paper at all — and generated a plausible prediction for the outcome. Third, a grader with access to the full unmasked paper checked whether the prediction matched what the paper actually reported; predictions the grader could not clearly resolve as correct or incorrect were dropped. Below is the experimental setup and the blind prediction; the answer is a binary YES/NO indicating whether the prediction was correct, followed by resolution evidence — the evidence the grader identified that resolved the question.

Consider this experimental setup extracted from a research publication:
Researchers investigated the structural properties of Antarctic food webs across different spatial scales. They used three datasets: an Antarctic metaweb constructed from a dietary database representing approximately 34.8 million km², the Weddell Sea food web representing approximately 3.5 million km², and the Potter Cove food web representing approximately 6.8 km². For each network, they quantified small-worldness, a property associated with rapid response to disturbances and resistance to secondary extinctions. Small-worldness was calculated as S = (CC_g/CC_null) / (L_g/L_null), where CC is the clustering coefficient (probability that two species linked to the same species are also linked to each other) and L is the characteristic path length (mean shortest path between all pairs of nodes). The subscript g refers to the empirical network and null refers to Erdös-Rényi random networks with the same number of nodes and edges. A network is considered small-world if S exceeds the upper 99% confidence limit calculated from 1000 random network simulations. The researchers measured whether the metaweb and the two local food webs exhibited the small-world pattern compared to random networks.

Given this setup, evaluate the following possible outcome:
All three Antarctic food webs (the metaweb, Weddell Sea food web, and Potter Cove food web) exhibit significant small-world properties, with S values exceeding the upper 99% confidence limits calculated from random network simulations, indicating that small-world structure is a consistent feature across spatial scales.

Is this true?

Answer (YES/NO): YES